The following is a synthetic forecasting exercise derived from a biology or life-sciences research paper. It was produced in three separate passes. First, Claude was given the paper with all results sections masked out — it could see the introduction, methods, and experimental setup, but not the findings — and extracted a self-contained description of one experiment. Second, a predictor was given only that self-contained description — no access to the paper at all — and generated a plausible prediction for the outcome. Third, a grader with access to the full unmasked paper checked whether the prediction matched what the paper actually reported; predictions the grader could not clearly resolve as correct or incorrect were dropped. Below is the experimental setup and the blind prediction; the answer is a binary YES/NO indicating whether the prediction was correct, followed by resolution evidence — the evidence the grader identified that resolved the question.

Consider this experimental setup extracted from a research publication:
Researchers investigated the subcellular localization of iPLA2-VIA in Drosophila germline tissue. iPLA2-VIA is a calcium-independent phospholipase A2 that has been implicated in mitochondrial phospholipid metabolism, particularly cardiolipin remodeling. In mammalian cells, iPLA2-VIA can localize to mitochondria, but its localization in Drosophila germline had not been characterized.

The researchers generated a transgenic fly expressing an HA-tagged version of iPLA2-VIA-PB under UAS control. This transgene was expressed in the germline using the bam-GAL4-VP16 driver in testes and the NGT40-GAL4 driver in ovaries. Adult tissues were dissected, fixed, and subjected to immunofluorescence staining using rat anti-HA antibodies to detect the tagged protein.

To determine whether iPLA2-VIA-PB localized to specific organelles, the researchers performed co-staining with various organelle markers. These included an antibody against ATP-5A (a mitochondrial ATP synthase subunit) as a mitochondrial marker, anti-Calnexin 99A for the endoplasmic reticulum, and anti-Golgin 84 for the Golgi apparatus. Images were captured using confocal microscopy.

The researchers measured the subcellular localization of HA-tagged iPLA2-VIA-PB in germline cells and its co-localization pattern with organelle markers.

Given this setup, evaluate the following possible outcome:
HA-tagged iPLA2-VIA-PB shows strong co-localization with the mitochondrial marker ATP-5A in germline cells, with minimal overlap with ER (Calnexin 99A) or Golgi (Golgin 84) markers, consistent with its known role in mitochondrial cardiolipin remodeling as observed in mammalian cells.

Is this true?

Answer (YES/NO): YES